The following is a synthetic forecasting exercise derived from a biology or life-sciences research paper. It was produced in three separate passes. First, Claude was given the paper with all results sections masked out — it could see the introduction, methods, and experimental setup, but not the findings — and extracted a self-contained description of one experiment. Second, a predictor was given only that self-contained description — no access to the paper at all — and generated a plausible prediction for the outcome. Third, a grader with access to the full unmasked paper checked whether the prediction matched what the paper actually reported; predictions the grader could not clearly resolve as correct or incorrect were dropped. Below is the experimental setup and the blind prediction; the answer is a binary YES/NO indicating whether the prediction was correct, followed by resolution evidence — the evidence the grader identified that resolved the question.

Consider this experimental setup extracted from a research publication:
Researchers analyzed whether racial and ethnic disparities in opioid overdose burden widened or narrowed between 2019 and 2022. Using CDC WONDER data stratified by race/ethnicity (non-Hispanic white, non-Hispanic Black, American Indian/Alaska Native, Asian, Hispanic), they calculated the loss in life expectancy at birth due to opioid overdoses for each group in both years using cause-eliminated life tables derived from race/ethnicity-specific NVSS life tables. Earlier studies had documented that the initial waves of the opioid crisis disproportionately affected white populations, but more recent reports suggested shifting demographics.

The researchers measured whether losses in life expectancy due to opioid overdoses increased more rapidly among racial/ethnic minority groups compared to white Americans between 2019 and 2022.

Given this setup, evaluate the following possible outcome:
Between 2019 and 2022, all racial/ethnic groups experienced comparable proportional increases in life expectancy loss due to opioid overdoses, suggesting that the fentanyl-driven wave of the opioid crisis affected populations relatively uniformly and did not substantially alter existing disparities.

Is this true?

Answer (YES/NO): NO